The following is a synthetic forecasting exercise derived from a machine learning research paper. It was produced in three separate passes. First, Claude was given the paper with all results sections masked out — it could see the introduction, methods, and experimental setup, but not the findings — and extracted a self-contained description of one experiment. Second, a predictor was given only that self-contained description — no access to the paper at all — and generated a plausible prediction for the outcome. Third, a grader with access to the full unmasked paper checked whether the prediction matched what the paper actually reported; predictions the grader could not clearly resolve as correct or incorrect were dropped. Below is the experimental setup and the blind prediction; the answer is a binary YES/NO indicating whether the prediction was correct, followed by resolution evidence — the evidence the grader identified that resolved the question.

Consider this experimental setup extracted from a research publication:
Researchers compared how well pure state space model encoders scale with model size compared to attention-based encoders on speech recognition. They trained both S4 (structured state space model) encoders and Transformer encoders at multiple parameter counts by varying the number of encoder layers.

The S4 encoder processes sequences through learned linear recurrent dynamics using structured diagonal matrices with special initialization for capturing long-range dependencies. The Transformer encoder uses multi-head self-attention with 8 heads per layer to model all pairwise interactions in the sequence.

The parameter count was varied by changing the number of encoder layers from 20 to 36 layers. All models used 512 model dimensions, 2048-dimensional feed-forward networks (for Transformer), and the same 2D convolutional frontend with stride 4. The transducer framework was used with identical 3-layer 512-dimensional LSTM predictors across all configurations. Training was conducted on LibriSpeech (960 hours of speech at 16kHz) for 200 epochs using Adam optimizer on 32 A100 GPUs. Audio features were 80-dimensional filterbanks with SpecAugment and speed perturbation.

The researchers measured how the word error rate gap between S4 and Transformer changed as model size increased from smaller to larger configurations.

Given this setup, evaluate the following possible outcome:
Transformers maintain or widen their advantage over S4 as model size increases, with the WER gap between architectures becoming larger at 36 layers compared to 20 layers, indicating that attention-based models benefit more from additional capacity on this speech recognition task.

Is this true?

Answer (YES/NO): NO